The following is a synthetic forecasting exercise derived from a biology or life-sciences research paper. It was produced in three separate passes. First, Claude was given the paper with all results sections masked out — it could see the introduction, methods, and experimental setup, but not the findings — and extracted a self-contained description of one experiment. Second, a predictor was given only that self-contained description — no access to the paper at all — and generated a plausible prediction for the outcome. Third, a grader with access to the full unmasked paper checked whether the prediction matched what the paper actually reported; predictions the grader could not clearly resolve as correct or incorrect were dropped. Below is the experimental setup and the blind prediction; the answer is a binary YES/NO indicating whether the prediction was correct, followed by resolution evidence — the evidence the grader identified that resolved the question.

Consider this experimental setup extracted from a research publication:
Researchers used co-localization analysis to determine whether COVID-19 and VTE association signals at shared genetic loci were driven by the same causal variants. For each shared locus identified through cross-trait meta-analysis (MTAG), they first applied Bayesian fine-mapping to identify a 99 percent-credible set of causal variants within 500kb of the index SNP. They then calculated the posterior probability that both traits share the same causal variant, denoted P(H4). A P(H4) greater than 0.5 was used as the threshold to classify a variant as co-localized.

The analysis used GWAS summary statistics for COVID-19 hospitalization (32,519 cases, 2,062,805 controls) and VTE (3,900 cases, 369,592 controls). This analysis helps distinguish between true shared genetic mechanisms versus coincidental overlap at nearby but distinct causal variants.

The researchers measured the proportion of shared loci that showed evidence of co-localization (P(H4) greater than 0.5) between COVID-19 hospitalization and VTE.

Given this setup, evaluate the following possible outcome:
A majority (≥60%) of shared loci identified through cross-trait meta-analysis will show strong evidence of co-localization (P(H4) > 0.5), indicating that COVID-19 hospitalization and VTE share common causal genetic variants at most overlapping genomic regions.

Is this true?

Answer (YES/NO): NO